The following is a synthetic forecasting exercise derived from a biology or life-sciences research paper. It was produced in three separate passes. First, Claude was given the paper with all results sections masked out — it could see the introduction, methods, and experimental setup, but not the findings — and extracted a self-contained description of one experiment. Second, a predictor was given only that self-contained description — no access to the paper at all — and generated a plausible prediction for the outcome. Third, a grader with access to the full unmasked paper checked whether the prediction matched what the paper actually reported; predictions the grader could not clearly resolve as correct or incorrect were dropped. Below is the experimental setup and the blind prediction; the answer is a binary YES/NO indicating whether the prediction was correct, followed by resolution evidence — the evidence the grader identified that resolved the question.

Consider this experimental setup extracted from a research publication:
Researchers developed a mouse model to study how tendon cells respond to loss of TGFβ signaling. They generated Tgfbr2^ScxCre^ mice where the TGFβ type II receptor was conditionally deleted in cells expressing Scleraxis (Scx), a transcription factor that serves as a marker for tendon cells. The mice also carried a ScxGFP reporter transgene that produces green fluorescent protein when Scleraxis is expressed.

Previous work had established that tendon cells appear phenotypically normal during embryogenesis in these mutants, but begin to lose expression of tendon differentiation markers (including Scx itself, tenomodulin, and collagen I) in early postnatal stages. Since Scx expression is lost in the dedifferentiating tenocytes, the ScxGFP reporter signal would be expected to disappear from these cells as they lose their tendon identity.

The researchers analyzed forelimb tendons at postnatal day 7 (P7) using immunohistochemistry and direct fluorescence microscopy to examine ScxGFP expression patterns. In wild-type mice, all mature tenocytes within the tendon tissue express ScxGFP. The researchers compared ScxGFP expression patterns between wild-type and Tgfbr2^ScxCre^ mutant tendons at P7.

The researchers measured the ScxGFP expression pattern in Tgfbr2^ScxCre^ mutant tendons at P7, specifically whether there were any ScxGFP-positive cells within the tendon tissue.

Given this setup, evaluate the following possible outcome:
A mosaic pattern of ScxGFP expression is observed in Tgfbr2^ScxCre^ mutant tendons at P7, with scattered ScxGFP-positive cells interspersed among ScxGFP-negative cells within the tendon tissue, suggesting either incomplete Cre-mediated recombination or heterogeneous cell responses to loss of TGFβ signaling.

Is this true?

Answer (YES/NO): NO